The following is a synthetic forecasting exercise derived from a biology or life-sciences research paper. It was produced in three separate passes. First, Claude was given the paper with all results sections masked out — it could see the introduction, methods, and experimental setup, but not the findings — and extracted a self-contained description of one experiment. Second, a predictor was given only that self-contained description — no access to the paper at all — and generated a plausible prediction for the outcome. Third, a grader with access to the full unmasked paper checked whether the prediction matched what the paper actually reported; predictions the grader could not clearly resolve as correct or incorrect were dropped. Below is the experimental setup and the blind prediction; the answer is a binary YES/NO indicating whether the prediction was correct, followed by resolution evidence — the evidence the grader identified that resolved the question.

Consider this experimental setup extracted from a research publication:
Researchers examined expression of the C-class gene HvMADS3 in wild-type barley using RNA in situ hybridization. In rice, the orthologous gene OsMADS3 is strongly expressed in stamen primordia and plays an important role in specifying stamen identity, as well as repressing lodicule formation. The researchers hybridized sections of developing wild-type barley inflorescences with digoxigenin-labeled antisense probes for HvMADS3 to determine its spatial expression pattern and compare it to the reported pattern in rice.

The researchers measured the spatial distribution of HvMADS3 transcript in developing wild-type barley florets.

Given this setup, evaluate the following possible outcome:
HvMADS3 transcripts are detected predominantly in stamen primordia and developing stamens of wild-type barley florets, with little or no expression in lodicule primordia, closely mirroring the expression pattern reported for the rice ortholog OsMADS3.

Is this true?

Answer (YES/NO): NO